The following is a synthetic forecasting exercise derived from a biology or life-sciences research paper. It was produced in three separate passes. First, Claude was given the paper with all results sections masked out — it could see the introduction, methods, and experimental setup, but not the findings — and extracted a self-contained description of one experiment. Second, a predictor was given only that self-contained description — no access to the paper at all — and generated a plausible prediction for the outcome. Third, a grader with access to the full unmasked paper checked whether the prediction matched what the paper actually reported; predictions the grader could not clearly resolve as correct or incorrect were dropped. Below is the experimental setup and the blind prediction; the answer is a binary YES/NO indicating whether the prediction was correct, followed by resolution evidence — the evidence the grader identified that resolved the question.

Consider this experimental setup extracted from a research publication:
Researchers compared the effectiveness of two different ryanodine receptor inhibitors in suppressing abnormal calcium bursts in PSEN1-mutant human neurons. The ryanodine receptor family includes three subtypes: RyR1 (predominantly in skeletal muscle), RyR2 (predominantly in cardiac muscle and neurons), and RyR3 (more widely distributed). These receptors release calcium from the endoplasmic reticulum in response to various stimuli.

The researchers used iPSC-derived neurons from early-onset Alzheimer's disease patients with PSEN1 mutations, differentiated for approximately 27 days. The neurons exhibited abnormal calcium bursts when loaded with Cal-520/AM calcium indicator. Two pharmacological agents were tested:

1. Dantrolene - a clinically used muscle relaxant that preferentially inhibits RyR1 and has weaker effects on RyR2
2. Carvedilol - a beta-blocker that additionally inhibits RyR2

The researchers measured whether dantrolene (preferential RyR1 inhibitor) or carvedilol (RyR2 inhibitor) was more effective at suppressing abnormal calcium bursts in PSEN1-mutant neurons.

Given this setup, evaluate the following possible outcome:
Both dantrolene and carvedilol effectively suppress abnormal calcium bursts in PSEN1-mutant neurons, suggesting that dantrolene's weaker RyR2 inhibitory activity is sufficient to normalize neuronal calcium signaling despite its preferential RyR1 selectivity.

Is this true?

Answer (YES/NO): NO